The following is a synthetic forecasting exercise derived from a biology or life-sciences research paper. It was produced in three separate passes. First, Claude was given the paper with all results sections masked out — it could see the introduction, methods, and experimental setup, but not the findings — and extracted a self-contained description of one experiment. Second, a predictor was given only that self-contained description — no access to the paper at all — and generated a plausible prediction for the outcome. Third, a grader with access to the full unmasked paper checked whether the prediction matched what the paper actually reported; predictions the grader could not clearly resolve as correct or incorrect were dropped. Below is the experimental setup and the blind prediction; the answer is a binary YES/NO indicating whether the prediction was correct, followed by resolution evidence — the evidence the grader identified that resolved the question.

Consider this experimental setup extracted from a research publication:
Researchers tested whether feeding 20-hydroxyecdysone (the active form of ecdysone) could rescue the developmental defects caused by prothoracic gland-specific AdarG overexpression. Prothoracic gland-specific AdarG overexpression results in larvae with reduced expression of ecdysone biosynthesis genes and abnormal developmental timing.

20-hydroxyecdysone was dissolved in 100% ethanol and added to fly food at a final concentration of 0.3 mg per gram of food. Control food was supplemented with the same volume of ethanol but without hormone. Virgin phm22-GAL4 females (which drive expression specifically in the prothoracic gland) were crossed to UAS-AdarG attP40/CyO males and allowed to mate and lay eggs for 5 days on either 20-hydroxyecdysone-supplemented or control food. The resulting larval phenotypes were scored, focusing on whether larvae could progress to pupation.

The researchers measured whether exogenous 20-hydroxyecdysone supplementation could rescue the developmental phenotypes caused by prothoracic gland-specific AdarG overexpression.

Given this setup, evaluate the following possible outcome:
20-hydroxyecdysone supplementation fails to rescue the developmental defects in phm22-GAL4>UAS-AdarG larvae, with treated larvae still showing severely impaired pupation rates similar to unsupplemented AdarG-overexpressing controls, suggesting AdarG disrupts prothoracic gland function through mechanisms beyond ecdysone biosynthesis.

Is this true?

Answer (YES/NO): NO